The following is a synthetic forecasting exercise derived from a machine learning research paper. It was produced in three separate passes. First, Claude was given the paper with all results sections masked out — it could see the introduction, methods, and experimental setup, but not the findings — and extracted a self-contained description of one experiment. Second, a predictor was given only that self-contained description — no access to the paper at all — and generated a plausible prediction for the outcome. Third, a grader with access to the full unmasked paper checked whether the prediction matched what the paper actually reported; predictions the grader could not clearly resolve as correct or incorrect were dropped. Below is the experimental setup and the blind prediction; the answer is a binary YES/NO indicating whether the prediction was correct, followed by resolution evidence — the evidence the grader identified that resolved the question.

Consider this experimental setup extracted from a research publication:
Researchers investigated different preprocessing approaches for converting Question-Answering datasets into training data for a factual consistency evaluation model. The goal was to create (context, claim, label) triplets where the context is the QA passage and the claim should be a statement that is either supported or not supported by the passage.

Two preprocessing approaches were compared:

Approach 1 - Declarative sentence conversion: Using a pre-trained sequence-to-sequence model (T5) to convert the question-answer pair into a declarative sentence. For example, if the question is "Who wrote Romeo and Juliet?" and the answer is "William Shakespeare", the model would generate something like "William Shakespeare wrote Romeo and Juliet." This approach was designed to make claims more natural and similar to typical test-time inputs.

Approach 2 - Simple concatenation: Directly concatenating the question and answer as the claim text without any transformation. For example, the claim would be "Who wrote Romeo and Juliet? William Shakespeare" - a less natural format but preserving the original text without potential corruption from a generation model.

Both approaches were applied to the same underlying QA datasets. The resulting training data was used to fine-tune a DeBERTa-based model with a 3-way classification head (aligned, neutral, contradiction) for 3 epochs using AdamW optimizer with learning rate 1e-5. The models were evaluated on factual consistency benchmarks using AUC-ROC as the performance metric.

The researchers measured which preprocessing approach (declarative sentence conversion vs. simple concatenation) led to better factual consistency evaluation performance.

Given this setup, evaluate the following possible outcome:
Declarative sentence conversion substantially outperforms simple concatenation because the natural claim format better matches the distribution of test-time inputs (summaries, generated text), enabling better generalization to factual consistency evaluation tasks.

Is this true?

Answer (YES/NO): NO